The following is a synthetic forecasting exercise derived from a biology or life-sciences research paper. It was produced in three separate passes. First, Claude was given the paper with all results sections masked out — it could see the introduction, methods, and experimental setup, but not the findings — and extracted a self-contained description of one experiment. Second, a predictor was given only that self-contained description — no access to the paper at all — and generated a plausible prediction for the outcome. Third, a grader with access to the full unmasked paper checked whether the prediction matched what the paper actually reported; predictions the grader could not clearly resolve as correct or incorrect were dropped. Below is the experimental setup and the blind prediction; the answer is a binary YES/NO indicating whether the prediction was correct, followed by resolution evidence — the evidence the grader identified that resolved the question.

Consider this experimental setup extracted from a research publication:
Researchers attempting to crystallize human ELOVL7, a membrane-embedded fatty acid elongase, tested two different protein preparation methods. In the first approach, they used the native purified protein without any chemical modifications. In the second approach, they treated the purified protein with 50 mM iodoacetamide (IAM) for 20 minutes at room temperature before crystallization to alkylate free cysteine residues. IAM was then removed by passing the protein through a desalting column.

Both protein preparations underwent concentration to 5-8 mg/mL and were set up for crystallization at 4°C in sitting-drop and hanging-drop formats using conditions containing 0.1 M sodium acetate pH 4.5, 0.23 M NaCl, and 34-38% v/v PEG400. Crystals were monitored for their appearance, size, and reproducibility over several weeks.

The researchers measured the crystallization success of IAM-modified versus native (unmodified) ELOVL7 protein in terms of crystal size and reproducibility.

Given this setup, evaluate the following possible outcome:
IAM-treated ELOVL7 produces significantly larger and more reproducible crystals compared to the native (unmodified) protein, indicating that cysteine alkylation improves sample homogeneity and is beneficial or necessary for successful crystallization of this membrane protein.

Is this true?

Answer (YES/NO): YES